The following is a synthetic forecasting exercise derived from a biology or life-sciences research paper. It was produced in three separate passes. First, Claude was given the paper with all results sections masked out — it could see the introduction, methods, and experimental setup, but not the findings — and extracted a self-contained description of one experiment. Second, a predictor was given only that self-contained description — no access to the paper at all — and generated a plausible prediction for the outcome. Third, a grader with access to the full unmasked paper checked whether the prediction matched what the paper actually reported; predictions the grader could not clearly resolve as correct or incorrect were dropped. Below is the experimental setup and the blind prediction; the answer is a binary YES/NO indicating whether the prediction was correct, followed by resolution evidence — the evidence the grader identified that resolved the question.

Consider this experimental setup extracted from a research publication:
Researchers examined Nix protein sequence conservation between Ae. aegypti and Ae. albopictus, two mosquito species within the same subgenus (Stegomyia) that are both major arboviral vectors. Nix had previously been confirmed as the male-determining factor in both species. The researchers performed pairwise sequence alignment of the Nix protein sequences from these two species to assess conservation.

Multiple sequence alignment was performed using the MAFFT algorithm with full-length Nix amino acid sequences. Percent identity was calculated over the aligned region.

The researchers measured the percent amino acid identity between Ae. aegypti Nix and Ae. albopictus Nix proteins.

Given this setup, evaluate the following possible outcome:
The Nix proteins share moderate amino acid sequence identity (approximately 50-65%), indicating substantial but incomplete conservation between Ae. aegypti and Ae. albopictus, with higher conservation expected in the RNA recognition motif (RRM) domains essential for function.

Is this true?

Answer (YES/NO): YES